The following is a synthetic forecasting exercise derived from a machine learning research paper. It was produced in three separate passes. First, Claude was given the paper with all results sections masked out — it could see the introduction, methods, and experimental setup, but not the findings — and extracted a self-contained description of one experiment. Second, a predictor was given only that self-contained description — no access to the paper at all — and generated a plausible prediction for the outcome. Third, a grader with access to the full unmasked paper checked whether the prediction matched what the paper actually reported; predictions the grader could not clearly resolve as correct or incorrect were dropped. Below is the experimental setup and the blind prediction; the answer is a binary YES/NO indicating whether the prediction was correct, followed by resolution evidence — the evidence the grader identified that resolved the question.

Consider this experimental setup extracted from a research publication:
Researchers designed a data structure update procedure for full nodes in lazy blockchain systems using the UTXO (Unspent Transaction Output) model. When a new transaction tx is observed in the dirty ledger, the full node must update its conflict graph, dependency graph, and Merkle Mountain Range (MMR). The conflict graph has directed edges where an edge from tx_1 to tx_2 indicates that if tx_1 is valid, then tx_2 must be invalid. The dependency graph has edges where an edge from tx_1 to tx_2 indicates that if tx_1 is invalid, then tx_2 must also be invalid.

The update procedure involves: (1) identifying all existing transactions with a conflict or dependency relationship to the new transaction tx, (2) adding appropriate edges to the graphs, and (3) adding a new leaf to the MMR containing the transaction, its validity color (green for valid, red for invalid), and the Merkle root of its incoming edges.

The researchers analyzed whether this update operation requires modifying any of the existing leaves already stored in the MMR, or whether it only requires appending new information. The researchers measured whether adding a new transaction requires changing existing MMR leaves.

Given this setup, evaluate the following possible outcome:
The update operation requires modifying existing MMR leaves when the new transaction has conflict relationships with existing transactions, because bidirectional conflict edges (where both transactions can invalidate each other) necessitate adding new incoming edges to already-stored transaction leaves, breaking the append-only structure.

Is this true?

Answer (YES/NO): NO